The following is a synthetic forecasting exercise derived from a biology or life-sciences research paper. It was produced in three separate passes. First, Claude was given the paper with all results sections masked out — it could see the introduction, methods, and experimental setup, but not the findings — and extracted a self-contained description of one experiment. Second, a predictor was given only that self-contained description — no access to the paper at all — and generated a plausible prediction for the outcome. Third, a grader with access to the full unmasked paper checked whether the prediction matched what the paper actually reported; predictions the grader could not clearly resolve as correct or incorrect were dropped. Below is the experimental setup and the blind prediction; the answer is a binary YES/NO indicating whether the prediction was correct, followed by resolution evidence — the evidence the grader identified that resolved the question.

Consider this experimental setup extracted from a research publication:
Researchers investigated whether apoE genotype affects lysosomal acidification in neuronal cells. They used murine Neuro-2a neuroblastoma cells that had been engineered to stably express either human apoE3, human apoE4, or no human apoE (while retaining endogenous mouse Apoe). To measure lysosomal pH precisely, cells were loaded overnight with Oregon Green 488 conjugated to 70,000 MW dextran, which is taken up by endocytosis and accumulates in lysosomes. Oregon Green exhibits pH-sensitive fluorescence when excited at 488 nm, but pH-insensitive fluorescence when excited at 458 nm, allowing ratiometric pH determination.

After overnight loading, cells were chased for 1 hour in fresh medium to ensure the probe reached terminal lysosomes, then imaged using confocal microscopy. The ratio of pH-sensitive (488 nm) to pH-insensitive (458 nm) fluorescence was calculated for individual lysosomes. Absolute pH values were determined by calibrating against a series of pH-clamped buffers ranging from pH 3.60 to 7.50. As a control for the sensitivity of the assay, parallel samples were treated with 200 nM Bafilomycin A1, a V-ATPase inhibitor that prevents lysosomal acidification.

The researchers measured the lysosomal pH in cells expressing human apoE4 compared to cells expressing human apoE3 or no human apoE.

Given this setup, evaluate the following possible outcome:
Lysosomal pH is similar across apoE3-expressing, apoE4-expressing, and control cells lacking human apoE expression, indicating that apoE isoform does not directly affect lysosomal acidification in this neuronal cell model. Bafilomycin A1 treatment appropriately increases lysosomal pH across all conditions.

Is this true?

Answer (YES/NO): NO